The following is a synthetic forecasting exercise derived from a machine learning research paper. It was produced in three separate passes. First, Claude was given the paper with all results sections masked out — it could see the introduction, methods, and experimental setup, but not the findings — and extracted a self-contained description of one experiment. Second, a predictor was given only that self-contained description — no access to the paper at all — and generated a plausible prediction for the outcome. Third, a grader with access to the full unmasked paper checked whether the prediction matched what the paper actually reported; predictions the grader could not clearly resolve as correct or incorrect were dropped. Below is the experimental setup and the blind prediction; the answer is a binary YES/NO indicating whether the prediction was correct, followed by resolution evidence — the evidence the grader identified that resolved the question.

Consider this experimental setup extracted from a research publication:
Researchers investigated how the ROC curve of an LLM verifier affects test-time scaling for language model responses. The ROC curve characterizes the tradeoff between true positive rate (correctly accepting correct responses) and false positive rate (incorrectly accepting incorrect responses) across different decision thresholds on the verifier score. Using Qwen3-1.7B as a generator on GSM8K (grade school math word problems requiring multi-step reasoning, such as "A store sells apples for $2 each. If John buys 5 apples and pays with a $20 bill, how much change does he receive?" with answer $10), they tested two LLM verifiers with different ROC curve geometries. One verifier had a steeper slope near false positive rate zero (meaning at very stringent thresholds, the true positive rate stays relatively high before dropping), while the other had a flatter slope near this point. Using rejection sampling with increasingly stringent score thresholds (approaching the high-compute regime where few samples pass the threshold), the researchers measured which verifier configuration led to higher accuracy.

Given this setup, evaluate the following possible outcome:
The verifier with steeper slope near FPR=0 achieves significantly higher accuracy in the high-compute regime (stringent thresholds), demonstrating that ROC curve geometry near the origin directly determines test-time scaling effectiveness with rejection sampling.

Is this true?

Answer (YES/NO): YES